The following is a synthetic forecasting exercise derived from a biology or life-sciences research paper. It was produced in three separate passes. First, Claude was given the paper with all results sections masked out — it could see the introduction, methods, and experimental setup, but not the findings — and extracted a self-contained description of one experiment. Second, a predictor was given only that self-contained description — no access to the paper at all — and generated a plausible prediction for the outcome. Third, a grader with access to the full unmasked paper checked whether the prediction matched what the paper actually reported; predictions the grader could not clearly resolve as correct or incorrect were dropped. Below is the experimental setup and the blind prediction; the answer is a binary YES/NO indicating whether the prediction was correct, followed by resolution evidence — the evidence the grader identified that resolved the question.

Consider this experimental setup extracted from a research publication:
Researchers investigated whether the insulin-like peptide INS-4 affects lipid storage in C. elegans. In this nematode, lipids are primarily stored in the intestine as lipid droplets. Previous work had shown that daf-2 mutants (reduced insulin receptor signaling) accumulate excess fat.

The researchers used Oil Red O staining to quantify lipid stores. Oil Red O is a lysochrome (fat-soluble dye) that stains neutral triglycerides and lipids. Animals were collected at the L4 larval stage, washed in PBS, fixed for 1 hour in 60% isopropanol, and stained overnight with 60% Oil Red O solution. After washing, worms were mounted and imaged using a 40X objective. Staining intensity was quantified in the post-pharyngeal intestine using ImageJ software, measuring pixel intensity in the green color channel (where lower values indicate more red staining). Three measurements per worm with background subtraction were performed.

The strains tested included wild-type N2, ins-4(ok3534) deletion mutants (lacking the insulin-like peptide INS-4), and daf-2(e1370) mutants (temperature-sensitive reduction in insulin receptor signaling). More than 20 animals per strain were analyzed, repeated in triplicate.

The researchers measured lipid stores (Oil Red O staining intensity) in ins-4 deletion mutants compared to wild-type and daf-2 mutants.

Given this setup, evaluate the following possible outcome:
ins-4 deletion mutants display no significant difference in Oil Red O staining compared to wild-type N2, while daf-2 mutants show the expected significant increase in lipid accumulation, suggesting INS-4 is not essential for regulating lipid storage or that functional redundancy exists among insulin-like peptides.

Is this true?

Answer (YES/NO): NO